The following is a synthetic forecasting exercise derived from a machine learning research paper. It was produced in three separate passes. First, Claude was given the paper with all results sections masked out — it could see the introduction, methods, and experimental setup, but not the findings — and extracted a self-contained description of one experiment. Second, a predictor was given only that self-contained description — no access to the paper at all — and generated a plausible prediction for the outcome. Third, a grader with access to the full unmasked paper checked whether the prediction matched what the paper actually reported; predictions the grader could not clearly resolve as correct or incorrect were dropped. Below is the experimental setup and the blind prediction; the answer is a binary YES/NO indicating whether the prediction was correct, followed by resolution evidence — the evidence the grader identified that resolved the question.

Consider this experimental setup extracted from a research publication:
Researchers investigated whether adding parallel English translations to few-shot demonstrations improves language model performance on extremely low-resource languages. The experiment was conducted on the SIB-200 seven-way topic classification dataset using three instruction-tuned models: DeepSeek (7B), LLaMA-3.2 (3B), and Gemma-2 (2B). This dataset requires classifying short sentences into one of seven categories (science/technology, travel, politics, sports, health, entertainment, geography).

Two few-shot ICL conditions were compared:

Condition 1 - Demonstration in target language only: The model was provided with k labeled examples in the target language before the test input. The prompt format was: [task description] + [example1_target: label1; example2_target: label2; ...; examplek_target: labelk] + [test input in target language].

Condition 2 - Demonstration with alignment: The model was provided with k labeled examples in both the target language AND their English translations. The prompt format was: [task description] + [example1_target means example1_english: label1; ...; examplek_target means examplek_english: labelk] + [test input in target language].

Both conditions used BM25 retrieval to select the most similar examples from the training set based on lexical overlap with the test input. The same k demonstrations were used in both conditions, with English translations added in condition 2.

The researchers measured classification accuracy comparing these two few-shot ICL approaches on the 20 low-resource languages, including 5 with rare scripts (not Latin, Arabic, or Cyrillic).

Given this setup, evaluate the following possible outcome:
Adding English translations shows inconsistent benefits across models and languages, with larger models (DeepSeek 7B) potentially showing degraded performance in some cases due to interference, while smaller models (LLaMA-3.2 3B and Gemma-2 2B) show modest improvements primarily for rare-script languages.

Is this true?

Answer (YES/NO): NO